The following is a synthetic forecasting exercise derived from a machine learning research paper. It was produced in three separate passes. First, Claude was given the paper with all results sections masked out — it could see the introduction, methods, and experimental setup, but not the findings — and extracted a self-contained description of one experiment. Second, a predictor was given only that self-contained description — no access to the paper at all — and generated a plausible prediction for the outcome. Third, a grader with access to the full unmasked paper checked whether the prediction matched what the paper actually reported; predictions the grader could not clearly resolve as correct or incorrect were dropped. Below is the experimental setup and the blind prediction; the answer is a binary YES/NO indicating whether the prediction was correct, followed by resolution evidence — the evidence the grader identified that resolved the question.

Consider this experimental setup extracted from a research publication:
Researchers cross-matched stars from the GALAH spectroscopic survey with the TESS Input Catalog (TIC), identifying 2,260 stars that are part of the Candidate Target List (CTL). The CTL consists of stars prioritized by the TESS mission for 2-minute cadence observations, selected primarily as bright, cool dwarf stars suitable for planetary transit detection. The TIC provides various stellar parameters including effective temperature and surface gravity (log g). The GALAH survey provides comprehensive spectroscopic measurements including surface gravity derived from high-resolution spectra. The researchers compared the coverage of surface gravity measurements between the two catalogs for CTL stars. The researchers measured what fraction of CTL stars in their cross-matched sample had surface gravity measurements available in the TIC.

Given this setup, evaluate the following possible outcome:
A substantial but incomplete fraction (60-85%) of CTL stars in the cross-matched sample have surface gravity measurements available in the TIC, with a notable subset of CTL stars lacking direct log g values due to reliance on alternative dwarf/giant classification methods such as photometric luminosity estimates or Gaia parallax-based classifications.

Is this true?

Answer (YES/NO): YES